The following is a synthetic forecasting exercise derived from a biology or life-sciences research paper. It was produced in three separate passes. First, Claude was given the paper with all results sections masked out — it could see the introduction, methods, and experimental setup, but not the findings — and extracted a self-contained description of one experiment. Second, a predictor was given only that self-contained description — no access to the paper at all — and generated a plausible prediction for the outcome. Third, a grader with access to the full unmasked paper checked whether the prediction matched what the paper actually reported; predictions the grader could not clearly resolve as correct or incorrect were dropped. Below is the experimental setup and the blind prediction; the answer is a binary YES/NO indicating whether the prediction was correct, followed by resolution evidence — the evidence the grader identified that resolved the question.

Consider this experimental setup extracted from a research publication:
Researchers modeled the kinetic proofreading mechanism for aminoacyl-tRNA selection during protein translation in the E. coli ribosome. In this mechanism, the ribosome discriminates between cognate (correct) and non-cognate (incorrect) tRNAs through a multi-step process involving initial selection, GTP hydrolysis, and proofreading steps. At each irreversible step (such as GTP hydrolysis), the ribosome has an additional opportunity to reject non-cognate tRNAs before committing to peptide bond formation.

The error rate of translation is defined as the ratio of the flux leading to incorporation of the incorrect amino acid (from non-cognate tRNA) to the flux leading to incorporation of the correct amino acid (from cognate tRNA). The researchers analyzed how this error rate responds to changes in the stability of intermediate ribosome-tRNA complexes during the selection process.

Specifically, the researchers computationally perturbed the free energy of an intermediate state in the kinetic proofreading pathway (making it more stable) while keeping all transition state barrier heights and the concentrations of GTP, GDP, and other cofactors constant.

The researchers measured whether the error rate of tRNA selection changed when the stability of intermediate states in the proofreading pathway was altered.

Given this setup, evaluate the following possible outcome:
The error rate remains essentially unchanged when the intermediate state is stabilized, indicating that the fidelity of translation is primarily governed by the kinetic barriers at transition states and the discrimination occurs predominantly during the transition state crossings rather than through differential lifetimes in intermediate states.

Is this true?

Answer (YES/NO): YES